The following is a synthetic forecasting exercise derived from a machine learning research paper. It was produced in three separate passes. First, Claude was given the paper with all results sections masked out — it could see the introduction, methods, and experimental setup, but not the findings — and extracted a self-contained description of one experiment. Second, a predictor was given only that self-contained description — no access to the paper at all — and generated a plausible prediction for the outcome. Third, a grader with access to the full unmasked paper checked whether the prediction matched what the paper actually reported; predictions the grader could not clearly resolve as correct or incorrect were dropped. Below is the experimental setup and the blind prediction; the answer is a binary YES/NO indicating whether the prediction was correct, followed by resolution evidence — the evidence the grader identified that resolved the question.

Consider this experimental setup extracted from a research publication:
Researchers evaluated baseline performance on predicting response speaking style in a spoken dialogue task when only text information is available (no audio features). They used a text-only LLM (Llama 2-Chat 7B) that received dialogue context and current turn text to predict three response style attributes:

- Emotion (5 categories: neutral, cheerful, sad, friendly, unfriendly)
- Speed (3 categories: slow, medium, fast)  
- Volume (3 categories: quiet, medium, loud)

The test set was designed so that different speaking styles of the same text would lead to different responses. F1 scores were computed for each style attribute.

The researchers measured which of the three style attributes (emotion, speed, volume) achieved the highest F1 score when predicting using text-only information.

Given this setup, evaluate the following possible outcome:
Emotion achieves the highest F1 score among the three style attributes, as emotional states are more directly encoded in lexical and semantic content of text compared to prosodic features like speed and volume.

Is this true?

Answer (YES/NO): NO